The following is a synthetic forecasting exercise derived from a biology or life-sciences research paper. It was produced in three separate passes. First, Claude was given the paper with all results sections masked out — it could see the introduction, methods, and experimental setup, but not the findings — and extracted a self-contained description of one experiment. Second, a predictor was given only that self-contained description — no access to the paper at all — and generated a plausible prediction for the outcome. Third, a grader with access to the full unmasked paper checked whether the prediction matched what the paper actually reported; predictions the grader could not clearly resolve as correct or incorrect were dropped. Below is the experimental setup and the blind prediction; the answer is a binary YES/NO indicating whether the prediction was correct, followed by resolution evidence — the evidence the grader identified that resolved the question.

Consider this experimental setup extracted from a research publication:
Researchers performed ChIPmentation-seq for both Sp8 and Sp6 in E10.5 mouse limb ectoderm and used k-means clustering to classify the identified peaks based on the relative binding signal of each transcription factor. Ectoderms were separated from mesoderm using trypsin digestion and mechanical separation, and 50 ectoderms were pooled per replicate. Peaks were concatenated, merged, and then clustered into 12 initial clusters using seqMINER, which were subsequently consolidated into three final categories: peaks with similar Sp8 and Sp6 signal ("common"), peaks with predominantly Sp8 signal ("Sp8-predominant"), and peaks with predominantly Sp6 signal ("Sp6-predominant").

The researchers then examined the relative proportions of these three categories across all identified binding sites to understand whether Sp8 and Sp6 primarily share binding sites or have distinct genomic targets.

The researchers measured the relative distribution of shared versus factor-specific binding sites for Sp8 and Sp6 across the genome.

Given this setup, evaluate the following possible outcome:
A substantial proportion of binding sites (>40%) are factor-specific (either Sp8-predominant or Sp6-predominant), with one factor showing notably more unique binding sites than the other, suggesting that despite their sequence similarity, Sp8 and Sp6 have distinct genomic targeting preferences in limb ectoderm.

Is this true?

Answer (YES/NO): YES